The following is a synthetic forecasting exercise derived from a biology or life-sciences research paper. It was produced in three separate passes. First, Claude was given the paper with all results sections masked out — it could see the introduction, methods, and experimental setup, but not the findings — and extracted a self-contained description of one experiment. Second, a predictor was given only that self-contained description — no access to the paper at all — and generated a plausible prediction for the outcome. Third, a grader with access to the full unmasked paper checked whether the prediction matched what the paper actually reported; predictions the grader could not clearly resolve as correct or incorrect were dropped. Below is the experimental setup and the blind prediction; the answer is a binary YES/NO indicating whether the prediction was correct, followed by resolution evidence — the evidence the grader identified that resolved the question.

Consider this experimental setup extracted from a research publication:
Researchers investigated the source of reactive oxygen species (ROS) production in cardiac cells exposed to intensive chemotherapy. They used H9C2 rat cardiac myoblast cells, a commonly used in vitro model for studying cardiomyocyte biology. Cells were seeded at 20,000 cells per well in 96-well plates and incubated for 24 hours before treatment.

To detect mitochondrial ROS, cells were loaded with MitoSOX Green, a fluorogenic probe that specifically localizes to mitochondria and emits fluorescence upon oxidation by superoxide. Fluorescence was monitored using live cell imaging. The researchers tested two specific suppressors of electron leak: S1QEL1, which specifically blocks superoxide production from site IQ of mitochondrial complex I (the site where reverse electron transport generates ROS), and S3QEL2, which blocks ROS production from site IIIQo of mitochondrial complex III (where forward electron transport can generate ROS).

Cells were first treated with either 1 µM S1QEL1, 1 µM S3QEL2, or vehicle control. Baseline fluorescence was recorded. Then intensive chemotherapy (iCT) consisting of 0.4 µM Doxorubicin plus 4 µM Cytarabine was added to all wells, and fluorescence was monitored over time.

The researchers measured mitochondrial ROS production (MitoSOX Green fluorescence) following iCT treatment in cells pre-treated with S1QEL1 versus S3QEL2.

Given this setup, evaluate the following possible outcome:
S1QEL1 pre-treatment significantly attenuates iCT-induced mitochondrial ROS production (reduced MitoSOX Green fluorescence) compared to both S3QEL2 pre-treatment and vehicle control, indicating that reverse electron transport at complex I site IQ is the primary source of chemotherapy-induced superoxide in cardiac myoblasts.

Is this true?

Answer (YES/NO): YES